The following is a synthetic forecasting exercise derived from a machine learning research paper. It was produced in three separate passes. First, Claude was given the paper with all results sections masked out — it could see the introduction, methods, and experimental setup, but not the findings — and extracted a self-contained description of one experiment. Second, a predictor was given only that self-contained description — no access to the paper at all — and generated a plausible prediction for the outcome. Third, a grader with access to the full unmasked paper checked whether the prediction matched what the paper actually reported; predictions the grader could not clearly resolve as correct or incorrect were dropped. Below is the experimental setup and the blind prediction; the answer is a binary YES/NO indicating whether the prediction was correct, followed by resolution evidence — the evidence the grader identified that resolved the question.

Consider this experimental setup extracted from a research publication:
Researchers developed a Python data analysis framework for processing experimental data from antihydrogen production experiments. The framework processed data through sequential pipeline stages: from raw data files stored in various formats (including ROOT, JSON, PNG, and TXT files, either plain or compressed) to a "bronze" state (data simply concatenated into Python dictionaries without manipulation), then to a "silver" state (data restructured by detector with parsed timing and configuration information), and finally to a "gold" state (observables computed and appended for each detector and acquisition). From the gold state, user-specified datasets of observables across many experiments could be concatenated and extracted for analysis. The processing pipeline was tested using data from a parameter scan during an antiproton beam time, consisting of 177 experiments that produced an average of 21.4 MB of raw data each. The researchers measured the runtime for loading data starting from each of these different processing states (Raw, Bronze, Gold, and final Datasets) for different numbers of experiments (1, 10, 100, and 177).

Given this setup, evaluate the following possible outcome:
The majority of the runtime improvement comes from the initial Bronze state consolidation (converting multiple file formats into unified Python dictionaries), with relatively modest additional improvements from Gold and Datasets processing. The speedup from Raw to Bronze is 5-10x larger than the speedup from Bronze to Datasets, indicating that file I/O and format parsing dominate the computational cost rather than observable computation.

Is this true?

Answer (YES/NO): NO